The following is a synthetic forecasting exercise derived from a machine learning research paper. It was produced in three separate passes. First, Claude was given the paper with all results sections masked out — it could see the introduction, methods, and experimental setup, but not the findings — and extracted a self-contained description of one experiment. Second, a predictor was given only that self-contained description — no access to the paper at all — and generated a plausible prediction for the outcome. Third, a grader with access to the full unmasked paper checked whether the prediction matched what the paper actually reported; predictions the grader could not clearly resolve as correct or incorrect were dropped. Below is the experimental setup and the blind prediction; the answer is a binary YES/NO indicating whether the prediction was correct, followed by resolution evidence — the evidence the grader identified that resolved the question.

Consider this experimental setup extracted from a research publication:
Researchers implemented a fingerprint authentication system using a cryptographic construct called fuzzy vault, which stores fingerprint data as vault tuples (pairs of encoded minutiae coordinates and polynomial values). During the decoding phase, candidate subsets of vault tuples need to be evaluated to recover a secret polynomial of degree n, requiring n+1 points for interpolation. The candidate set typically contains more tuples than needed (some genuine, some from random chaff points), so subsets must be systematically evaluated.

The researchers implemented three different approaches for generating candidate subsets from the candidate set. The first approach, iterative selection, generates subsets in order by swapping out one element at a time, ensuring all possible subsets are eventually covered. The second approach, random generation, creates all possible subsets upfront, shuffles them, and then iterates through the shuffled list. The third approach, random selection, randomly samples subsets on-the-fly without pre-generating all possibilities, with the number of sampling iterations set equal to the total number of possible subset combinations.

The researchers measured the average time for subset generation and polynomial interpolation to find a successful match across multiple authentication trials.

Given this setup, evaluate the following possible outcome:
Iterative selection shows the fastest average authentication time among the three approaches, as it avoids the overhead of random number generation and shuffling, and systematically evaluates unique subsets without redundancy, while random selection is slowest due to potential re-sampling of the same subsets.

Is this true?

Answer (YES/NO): NO